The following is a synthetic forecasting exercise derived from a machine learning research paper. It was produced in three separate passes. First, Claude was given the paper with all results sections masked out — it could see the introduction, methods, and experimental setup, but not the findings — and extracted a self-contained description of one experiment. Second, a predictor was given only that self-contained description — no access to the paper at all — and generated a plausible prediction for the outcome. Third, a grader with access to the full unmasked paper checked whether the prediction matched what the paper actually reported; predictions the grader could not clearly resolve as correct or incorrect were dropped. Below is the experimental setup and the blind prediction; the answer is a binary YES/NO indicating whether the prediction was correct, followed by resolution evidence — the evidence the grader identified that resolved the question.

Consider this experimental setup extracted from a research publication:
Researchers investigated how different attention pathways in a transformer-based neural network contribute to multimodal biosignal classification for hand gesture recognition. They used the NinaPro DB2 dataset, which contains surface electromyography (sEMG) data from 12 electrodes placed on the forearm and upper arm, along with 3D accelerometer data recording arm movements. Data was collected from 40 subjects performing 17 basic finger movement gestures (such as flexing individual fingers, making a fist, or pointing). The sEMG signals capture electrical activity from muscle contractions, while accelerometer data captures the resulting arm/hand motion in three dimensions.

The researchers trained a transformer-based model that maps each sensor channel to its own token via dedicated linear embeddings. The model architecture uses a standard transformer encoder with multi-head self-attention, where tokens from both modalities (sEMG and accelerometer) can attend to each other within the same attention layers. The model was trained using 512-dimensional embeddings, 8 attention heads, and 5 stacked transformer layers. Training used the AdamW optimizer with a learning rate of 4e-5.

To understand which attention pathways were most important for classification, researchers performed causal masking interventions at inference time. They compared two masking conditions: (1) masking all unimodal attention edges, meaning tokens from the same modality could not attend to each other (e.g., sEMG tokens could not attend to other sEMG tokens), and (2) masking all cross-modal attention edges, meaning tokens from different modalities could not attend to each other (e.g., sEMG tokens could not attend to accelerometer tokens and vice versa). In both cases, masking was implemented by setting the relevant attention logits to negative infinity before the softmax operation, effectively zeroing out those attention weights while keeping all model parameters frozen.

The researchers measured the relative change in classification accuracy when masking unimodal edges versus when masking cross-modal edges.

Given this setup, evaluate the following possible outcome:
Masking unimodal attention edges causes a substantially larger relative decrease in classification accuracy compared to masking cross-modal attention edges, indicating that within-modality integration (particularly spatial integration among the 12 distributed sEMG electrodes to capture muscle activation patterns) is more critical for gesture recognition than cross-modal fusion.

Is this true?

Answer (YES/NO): YES